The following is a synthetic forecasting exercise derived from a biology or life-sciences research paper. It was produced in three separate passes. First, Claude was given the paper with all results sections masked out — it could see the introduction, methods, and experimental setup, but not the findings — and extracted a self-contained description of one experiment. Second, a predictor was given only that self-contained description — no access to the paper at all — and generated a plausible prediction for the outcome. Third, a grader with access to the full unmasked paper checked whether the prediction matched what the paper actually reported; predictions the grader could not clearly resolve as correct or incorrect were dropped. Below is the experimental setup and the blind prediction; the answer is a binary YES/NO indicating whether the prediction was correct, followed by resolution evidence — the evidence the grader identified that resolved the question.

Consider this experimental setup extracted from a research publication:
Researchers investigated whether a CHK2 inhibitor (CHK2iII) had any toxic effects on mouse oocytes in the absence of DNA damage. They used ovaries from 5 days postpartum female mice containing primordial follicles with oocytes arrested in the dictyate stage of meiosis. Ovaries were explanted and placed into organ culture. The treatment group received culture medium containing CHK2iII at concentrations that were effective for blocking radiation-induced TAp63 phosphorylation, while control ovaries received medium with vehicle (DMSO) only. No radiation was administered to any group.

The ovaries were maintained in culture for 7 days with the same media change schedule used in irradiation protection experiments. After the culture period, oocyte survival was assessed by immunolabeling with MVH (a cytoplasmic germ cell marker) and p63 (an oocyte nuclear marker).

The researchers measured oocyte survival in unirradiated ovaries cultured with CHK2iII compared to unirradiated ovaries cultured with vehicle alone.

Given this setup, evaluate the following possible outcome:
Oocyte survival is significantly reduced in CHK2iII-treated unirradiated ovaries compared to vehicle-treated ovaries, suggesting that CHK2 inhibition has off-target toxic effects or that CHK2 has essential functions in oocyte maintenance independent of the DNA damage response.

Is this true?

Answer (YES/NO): NO